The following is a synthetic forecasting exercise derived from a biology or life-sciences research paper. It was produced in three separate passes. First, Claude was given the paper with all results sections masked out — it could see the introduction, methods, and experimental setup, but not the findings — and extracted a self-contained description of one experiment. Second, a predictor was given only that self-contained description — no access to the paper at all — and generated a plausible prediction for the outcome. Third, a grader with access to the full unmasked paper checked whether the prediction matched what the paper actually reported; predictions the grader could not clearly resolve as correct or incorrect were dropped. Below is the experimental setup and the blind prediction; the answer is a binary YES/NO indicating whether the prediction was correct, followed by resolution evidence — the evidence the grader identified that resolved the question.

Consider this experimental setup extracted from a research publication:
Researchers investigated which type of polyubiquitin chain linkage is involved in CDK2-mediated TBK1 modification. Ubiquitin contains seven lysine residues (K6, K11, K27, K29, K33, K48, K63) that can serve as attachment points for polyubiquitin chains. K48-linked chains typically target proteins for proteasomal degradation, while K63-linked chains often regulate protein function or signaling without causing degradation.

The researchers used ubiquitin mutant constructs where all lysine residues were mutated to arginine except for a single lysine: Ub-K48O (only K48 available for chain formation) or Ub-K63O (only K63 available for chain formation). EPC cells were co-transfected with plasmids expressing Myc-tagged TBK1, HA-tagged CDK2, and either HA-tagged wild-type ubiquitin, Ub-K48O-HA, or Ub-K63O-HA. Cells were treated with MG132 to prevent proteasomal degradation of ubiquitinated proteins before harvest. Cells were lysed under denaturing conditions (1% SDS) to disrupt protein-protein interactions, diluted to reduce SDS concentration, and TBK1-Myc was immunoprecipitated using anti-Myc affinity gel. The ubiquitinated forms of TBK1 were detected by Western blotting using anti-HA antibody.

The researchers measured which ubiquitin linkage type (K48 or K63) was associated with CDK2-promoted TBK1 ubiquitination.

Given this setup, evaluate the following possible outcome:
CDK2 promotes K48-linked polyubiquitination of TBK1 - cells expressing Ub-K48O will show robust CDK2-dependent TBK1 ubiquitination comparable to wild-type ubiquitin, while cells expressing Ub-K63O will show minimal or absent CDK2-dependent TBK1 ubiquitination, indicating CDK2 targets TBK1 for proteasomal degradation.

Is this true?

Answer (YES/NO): YES